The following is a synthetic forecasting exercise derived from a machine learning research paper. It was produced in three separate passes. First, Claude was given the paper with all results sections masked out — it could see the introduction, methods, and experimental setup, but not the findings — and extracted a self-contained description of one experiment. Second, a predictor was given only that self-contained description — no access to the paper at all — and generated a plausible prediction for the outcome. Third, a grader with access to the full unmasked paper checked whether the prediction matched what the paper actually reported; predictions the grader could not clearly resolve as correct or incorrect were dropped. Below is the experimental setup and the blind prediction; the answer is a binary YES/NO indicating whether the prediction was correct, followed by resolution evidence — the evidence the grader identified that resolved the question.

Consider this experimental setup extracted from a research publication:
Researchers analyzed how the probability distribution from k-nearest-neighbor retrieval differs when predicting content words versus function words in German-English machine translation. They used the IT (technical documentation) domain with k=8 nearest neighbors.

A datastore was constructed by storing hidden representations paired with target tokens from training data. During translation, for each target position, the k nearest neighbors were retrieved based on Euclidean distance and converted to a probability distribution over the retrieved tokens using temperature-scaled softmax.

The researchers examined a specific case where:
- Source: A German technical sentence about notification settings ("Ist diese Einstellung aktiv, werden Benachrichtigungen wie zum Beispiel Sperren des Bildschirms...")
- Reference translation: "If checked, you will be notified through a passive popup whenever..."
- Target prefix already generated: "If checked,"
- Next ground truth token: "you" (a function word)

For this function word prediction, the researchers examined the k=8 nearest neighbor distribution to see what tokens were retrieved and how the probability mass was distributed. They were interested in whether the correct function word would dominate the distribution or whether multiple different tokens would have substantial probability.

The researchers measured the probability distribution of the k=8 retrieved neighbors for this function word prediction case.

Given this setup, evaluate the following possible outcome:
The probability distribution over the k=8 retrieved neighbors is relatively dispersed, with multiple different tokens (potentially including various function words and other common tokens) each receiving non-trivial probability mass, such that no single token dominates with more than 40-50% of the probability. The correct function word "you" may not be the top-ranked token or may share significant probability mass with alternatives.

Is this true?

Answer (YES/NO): YES